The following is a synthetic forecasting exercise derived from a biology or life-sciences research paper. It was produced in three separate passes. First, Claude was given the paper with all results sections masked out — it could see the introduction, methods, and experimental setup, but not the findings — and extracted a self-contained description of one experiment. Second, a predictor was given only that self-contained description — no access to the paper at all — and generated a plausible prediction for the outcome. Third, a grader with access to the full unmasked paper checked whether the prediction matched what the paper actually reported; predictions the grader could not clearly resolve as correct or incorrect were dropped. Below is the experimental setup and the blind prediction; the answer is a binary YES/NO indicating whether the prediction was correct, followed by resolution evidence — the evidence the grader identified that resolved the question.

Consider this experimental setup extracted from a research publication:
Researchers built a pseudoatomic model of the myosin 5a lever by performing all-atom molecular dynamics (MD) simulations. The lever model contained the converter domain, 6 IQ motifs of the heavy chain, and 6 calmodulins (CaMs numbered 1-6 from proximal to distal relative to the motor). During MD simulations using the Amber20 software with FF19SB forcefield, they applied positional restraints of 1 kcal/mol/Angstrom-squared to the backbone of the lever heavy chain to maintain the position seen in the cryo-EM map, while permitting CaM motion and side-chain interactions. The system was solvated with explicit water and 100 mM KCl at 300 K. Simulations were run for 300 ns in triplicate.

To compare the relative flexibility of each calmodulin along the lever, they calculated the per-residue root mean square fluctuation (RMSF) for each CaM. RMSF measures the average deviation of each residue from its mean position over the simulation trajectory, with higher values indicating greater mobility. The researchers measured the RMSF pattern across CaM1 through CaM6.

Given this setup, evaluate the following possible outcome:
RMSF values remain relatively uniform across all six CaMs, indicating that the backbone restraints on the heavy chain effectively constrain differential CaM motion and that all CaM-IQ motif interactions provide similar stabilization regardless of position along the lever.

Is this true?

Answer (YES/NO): NO